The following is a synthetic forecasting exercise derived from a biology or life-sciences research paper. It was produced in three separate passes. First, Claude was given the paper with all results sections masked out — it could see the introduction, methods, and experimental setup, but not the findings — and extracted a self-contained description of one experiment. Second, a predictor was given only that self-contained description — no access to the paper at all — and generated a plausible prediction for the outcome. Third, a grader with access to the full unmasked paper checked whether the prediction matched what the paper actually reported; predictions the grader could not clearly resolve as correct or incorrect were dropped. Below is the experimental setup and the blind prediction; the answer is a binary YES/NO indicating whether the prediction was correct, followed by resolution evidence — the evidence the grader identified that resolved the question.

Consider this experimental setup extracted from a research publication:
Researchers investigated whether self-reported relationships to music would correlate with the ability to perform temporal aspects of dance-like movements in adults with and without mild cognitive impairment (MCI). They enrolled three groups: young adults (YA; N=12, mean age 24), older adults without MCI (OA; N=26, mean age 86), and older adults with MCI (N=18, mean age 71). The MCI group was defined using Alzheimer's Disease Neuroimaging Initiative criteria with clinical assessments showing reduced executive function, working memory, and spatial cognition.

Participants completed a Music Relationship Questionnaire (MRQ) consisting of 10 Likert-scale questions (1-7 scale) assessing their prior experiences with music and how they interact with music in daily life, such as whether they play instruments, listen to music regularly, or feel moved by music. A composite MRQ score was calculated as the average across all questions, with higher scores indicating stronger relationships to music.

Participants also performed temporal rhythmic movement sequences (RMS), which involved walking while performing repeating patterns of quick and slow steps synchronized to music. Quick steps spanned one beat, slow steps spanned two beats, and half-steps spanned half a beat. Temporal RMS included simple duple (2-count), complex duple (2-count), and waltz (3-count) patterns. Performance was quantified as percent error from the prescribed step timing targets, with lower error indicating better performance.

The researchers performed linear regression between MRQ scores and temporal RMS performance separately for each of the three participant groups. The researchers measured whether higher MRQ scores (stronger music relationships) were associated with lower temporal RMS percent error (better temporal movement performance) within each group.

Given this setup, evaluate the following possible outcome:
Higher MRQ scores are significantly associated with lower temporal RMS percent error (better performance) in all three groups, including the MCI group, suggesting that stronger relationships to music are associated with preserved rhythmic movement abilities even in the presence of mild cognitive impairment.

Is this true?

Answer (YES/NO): NO